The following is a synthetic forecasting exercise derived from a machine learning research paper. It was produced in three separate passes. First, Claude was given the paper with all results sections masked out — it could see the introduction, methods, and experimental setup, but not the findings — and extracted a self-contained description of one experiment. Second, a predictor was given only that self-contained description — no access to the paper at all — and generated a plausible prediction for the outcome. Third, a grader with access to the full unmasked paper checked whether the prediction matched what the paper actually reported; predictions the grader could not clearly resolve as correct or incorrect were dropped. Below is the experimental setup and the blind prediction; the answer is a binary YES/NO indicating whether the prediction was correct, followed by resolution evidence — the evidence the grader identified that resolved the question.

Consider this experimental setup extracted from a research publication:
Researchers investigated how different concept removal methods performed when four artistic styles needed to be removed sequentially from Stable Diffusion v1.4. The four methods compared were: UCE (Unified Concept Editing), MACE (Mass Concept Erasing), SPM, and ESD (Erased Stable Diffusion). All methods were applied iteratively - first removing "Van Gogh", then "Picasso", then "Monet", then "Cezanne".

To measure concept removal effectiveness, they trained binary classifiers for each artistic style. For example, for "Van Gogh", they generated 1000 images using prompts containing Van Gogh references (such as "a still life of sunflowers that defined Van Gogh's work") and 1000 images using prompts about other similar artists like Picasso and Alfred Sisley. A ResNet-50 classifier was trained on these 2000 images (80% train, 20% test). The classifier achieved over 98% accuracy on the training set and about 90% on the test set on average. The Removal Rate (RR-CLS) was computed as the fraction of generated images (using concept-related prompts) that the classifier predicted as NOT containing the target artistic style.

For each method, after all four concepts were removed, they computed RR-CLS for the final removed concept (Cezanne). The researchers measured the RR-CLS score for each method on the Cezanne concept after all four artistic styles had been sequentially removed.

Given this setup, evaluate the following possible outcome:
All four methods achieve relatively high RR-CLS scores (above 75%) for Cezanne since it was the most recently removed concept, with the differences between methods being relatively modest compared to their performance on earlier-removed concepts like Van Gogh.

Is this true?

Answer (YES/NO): NO